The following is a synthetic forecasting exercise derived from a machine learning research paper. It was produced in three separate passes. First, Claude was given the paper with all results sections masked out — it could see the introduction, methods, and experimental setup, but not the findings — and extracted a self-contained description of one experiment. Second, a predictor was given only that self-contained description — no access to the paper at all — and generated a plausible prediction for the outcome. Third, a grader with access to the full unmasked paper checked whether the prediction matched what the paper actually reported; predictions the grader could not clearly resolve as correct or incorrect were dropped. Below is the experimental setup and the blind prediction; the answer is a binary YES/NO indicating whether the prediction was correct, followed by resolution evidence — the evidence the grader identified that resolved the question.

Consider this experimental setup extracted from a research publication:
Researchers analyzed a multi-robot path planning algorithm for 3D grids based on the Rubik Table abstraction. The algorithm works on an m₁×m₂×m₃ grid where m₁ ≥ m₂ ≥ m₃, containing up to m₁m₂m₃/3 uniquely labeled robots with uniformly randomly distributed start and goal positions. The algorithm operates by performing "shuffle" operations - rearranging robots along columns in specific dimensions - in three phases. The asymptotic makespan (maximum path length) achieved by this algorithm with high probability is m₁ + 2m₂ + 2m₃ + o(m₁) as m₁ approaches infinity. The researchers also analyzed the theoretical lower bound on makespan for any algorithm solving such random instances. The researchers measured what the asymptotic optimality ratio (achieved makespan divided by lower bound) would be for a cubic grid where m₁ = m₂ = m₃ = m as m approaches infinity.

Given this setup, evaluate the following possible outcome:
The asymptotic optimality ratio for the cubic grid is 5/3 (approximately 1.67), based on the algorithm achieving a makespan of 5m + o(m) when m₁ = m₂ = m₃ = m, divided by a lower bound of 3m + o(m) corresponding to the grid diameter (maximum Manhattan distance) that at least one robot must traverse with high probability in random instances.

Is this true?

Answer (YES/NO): YES